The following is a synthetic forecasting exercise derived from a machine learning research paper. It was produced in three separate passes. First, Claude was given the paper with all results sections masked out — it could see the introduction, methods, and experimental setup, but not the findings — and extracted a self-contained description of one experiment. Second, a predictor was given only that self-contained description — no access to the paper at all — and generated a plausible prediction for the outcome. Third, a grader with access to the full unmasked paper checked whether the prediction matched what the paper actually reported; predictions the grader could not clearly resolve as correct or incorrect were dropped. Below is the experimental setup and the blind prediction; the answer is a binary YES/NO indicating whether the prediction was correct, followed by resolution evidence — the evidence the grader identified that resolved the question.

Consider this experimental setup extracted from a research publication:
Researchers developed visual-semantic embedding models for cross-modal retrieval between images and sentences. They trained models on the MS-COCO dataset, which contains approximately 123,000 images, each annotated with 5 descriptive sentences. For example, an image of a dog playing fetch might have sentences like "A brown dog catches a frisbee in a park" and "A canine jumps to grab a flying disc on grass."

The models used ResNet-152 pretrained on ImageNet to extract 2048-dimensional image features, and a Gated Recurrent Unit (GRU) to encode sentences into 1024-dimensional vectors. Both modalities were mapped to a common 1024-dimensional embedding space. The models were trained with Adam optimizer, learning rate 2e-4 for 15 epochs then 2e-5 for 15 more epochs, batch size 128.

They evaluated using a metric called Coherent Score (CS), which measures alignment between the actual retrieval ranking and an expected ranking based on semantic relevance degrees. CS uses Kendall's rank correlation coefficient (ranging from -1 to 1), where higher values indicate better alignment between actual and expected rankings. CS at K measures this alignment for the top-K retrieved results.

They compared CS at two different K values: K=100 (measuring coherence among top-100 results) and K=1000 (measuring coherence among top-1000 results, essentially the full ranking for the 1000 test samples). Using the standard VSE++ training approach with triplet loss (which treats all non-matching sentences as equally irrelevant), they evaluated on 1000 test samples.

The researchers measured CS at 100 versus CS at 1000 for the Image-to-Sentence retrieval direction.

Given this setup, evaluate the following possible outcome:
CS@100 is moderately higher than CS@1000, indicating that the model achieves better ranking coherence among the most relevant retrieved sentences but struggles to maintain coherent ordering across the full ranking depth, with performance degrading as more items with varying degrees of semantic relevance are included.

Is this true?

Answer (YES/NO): YES